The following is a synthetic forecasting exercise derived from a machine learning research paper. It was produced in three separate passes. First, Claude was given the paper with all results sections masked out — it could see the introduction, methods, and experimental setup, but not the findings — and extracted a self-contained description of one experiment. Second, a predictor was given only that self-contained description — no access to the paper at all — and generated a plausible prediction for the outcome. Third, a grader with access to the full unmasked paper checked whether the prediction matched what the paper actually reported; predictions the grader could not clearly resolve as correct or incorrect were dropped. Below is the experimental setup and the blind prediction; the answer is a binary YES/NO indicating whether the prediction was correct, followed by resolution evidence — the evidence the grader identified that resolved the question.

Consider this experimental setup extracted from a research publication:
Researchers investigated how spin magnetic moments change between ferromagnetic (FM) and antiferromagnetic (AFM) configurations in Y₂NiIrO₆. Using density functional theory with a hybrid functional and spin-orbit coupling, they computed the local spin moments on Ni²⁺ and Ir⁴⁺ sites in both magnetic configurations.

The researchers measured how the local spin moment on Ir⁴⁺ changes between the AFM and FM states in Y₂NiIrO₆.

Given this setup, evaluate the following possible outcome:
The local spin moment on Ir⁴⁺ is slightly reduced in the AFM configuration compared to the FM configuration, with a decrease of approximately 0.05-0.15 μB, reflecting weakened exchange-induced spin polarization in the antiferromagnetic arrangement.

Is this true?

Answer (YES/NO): YES